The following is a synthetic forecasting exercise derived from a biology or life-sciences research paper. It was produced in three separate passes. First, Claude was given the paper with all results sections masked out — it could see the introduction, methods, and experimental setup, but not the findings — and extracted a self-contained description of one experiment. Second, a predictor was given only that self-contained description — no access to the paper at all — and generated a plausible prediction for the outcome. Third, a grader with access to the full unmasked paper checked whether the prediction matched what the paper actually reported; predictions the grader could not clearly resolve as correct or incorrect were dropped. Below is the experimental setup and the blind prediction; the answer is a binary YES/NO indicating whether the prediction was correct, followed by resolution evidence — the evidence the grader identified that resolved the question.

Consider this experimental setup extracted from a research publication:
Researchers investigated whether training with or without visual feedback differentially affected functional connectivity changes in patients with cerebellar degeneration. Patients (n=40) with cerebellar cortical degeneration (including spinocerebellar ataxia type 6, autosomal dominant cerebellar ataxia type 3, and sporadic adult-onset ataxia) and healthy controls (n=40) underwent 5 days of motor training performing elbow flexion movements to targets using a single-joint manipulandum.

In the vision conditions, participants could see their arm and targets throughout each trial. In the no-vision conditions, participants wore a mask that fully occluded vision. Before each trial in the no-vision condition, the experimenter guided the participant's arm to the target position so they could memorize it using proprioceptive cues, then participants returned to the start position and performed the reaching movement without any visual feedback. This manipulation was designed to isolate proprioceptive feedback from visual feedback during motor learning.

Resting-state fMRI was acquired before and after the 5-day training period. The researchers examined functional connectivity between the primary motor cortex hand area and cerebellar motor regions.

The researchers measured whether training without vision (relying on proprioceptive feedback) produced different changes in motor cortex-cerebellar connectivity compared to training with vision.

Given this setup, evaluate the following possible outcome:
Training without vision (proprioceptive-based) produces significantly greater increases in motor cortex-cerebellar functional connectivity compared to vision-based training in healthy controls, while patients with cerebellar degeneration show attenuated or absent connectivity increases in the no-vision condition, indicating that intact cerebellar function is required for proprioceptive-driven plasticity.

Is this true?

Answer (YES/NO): NO